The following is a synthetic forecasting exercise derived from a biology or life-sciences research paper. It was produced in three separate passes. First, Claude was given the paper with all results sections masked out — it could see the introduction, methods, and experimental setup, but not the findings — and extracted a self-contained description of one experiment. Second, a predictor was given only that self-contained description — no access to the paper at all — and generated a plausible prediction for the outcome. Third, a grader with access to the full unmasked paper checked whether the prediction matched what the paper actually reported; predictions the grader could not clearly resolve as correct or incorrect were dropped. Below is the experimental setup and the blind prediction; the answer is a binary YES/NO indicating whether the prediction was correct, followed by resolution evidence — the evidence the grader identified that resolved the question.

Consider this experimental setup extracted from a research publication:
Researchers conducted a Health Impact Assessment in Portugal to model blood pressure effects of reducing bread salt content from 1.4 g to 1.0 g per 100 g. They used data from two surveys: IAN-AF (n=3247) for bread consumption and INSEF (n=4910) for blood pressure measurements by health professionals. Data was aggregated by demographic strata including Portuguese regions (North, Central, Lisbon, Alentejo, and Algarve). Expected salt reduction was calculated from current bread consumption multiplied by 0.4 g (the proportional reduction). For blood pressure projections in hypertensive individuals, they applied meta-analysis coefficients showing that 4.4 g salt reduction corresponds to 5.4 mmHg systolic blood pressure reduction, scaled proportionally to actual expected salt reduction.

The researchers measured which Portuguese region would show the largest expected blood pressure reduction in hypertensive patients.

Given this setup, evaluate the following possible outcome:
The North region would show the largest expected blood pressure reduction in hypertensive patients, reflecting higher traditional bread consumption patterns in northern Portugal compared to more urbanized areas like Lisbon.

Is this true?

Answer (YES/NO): NO